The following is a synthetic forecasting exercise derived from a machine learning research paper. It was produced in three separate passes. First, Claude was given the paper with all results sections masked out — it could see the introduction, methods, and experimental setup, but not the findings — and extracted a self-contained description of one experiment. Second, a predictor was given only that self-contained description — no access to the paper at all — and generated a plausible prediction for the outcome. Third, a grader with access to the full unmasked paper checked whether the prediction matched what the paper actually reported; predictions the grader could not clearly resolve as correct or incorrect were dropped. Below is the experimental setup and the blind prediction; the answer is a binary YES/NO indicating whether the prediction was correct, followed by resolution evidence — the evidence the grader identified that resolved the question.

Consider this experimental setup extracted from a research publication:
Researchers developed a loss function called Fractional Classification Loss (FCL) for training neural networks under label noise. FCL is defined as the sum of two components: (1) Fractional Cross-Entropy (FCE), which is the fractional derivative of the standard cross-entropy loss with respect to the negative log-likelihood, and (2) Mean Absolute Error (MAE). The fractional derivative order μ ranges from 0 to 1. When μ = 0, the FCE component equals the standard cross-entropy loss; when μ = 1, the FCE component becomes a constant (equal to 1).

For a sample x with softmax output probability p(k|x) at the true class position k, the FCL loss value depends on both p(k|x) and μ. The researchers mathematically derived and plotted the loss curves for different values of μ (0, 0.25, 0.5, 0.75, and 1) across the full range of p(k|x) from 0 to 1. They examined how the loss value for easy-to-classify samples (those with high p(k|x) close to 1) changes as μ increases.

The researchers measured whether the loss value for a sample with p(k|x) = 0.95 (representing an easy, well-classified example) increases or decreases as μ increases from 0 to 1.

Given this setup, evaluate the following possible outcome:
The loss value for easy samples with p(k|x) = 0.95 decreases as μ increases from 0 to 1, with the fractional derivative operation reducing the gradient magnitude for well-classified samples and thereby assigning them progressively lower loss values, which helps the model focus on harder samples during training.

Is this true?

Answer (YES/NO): NO